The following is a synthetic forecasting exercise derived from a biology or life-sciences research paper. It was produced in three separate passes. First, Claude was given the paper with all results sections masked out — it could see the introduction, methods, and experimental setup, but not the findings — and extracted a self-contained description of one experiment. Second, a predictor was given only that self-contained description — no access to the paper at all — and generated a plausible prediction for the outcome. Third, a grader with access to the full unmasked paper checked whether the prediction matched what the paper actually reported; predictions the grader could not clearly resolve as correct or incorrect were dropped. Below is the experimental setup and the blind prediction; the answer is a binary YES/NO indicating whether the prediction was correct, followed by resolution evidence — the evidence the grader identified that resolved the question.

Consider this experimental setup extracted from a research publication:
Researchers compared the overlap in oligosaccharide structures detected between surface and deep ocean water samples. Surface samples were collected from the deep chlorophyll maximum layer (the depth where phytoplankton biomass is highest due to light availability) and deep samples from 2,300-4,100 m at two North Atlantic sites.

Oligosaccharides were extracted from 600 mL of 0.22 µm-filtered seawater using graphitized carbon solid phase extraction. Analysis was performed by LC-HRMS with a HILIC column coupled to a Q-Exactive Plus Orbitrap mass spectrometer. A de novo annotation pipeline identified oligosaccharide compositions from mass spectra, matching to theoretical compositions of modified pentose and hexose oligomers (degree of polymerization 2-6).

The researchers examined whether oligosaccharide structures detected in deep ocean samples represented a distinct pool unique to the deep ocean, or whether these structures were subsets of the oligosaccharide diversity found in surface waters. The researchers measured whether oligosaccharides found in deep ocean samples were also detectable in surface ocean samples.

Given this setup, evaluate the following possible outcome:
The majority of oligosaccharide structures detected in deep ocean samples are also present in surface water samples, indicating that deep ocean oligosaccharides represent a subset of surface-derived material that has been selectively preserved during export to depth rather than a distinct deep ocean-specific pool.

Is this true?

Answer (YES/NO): YES